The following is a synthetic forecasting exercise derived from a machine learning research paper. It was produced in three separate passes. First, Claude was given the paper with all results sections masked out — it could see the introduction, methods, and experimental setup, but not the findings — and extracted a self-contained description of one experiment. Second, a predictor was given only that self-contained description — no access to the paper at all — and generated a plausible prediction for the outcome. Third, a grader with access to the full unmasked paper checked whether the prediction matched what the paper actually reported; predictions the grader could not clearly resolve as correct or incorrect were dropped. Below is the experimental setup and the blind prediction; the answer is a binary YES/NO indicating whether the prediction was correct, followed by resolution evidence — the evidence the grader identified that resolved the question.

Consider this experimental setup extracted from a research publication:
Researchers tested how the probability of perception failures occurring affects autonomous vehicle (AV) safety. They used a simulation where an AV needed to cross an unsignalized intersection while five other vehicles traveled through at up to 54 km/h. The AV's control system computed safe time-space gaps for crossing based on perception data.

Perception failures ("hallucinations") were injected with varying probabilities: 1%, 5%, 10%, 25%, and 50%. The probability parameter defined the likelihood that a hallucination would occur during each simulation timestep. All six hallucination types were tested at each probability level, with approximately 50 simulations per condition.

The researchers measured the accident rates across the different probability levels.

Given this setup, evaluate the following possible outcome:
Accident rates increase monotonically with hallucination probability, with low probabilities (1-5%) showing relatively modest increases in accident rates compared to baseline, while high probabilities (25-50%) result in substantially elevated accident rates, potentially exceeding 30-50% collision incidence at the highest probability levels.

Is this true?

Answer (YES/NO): NO